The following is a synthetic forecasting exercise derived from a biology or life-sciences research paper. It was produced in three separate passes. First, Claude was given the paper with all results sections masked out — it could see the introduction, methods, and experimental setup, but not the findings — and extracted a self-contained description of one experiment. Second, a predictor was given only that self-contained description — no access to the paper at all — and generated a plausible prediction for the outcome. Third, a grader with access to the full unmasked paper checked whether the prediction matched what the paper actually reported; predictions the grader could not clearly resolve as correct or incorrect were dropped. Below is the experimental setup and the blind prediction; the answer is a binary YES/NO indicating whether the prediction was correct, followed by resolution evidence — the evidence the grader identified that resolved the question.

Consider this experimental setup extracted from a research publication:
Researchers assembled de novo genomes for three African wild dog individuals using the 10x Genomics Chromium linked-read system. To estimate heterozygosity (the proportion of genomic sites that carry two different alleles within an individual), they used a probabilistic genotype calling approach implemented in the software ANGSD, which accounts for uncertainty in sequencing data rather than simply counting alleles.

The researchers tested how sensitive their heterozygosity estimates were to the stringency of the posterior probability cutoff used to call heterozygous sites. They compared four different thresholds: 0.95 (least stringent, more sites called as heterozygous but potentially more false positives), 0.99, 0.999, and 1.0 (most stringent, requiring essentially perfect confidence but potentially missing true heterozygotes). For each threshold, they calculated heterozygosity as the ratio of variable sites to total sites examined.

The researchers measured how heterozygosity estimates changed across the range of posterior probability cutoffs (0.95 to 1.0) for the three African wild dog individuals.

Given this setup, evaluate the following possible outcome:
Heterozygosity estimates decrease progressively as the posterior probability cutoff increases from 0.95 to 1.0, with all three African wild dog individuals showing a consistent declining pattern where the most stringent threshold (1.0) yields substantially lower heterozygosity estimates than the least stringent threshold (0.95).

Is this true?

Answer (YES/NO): YES